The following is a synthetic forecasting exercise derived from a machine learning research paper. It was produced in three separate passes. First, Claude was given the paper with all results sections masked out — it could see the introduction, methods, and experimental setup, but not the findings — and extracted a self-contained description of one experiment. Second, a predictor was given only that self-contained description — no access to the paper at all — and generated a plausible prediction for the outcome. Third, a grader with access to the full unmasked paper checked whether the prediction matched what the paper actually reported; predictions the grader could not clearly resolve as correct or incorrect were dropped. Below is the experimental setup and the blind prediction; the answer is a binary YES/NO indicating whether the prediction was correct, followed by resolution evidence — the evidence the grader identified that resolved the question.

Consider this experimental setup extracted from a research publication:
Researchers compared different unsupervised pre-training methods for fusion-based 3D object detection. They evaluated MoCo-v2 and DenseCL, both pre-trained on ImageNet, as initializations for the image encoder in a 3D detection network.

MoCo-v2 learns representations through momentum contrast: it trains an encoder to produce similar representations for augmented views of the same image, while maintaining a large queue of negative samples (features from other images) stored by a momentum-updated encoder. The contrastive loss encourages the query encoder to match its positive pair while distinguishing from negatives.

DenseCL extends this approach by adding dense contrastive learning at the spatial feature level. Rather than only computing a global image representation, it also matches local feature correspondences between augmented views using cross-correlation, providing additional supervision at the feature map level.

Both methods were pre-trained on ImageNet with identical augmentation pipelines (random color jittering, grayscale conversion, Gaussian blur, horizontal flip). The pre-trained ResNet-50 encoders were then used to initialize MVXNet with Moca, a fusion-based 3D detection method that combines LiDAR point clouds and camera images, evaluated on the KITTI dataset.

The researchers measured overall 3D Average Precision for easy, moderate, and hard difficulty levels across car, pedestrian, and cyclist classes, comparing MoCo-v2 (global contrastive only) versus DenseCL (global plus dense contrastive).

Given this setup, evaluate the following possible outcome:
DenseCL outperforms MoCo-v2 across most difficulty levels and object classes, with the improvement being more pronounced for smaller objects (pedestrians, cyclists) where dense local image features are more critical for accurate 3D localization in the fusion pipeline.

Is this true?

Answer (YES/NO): NO